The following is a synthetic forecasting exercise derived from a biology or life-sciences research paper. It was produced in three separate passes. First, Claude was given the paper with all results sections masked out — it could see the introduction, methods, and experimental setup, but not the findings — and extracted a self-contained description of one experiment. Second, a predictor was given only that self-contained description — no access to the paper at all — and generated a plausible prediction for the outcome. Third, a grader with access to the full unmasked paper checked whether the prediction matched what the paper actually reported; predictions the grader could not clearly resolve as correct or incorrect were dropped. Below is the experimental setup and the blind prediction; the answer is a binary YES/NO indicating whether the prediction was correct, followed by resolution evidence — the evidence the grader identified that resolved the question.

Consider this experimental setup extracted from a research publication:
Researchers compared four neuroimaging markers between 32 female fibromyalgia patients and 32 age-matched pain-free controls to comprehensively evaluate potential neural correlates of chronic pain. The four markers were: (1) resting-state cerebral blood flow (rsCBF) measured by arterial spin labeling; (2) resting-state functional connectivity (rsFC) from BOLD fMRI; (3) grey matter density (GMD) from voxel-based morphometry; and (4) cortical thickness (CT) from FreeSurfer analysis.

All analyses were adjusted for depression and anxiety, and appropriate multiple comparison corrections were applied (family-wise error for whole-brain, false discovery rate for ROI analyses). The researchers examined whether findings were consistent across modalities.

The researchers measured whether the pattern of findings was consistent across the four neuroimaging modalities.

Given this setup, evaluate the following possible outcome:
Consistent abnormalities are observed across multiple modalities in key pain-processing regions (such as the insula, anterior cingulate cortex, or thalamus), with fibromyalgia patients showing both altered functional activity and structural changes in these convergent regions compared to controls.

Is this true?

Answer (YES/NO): NO